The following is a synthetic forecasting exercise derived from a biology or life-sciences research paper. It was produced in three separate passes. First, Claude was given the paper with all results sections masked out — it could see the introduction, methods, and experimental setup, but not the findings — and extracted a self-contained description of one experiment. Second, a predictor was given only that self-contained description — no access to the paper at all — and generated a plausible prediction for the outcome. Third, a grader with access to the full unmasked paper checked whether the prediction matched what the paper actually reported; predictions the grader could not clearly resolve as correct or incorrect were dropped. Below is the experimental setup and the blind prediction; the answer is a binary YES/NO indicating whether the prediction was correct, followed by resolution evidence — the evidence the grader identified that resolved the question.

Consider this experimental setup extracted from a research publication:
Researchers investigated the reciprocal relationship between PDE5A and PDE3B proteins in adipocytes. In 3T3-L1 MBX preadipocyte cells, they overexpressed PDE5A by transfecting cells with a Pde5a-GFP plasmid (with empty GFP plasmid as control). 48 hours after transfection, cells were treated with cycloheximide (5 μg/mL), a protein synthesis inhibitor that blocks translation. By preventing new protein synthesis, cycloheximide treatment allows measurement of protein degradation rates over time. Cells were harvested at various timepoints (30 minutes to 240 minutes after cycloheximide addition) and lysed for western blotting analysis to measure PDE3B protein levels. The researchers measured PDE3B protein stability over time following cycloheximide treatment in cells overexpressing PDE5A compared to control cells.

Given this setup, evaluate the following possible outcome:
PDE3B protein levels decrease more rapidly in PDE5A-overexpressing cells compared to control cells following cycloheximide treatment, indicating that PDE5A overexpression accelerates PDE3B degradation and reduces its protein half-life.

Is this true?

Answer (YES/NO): NO